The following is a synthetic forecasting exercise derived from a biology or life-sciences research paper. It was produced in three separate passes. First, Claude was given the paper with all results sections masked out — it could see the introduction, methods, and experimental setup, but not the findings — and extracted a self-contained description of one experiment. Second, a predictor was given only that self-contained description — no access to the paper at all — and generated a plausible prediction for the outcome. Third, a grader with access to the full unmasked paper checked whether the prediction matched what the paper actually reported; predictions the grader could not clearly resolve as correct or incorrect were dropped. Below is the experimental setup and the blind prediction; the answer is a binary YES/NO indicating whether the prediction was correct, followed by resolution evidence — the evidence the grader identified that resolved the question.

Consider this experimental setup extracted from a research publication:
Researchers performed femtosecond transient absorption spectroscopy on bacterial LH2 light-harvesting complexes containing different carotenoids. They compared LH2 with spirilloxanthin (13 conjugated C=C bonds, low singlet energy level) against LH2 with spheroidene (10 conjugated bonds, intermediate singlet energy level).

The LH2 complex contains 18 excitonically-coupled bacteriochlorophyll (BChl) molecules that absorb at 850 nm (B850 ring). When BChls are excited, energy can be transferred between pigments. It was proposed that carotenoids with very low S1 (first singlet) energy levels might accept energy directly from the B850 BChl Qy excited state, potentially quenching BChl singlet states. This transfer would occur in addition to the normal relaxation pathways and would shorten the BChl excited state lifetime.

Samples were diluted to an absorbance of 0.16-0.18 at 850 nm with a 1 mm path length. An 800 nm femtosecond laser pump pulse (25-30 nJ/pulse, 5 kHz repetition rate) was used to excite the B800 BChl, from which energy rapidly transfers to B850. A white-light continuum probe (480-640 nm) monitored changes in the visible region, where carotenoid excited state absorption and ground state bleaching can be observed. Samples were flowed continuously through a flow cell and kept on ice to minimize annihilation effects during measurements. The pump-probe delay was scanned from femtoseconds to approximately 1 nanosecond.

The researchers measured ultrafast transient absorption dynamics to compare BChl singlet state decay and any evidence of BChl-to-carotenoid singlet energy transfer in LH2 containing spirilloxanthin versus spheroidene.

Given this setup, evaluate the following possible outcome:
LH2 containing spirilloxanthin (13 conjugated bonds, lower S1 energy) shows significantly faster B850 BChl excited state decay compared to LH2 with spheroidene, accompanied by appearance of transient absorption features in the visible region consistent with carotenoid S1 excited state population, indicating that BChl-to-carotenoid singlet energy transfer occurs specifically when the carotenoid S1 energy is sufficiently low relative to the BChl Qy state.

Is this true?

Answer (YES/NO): NO